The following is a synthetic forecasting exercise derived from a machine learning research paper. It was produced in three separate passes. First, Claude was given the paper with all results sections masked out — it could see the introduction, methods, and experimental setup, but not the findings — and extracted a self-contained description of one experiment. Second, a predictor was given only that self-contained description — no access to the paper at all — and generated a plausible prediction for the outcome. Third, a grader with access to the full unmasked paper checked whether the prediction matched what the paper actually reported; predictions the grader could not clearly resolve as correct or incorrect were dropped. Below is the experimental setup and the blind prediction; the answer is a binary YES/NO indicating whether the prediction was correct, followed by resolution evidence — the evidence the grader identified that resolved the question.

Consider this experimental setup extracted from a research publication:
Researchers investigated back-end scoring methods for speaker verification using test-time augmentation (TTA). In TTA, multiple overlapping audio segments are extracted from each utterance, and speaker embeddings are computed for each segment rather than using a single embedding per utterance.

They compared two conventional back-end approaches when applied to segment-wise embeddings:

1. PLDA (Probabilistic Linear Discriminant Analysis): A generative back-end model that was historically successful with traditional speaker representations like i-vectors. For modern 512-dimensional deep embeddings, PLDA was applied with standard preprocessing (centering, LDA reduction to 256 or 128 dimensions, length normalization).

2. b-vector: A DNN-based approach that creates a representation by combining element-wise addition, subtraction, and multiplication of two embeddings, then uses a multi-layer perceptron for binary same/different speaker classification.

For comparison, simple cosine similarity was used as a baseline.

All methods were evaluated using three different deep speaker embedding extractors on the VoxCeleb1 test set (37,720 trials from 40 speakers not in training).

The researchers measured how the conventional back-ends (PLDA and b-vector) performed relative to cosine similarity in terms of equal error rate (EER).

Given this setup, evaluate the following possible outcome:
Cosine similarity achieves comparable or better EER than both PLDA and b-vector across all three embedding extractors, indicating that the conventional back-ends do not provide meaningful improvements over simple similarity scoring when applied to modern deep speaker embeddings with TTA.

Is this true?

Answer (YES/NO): NO